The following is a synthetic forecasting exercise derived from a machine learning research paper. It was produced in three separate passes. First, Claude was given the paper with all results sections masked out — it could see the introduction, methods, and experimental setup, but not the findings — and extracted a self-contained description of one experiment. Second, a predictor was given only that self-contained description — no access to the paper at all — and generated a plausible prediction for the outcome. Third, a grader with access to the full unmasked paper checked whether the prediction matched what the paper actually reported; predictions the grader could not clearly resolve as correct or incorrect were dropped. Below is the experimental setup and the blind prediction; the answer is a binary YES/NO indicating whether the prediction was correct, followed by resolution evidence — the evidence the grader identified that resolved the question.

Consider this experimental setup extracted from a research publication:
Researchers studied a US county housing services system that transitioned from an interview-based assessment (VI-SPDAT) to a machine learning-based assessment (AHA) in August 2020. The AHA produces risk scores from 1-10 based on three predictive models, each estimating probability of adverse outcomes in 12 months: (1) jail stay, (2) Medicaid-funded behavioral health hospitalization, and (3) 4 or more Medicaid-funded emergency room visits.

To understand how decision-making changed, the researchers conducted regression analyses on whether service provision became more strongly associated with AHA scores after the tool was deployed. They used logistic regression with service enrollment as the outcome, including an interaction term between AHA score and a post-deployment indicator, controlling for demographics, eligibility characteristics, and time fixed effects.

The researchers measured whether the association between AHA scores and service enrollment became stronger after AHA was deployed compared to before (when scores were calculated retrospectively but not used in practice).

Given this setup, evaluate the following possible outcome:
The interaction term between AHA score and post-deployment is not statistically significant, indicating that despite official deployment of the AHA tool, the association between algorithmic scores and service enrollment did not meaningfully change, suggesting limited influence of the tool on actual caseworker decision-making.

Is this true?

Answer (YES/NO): NO